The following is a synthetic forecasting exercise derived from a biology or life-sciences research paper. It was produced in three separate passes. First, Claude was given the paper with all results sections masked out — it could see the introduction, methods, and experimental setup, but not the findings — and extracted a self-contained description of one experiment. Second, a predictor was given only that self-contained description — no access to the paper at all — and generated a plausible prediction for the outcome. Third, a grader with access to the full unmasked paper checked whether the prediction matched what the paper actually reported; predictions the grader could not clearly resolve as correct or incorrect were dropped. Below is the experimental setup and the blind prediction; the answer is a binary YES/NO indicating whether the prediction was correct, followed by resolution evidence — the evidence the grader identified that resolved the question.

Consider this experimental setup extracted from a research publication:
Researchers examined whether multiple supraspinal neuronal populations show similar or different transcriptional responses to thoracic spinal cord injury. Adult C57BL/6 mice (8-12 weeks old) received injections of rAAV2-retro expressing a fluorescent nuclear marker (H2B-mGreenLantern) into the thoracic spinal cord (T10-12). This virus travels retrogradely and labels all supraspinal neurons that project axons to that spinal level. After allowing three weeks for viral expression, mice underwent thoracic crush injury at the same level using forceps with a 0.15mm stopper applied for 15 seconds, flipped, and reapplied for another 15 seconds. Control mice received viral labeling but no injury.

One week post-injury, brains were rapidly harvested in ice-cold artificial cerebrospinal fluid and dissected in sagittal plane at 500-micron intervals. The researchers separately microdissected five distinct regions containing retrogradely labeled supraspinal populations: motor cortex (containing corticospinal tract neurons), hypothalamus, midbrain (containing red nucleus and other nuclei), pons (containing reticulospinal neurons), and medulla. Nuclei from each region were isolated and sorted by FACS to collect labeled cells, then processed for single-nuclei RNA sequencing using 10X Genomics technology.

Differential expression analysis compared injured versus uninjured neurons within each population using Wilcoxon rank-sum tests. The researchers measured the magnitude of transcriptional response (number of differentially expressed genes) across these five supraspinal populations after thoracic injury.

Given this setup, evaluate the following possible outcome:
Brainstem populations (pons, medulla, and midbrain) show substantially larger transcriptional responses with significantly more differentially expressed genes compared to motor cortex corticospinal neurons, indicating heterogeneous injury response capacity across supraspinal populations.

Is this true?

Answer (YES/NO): NO